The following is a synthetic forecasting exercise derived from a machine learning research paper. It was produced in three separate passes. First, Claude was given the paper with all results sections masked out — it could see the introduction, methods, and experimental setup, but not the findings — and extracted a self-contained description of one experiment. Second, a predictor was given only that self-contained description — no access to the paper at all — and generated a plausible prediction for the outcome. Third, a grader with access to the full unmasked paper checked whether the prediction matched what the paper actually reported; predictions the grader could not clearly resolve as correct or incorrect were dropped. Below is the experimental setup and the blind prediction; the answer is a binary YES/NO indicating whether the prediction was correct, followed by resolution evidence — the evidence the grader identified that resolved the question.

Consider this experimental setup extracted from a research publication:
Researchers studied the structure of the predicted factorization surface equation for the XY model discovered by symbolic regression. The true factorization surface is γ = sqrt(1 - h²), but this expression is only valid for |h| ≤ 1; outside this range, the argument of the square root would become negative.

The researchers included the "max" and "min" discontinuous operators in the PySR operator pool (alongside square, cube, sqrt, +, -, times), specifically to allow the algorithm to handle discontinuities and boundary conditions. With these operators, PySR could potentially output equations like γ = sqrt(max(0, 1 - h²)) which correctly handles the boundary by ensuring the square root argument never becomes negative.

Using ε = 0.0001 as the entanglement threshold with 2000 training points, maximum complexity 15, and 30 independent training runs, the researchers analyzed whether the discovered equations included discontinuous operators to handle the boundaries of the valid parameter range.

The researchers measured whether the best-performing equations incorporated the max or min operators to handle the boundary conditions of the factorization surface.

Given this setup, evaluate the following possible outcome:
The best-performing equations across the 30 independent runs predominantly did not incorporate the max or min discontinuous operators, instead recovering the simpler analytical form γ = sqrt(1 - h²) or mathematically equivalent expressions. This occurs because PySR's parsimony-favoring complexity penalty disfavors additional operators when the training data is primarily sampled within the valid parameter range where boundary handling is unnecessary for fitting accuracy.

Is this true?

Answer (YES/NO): NO